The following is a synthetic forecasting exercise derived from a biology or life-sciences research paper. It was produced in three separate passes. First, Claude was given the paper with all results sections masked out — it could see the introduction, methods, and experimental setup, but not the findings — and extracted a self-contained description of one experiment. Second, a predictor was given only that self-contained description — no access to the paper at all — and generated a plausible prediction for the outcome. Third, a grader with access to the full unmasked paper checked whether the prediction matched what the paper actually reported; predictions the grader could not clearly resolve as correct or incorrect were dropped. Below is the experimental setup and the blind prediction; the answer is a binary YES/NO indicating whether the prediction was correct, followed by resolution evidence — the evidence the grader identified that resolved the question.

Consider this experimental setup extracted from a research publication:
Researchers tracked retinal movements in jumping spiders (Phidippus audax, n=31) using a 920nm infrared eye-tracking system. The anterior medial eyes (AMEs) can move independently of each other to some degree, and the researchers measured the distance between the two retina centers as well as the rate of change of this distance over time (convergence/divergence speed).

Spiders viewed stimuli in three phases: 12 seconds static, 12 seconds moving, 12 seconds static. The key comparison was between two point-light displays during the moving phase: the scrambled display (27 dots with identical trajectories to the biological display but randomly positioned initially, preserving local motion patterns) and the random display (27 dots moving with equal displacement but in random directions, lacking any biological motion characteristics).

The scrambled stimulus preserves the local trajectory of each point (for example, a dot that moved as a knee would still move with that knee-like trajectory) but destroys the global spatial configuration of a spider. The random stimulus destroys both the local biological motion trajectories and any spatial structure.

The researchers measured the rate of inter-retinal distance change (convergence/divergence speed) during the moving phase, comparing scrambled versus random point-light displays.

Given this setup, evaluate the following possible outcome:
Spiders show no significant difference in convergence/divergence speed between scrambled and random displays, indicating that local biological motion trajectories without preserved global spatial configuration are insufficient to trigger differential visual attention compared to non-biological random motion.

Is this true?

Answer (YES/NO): NO